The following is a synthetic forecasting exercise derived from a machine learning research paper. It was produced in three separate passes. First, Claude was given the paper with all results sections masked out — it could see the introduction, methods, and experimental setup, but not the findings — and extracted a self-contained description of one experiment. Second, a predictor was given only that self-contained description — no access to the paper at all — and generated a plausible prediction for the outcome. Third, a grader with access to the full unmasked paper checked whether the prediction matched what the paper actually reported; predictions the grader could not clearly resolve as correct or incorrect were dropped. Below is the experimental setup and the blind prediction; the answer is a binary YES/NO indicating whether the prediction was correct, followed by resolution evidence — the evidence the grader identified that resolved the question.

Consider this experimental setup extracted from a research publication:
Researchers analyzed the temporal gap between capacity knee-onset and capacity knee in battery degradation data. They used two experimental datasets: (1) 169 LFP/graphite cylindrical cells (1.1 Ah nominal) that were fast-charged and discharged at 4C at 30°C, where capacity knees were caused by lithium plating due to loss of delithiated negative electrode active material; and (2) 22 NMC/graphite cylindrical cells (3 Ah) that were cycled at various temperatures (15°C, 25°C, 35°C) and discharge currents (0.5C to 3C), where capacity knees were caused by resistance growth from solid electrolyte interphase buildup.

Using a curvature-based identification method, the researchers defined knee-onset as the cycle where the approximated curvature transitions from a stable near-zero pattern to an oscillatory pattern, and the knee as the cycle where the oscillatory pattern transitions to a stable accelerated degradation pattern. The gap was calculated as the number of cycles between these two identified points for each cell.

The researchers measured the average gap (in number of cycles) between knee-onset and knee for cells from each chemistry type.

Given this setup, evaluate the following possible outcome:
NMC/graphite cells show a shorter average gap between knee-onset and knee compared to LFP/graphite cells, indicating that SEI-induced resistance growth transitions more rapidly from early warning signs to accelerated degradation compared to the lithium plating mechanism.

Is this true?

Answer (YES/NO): YES